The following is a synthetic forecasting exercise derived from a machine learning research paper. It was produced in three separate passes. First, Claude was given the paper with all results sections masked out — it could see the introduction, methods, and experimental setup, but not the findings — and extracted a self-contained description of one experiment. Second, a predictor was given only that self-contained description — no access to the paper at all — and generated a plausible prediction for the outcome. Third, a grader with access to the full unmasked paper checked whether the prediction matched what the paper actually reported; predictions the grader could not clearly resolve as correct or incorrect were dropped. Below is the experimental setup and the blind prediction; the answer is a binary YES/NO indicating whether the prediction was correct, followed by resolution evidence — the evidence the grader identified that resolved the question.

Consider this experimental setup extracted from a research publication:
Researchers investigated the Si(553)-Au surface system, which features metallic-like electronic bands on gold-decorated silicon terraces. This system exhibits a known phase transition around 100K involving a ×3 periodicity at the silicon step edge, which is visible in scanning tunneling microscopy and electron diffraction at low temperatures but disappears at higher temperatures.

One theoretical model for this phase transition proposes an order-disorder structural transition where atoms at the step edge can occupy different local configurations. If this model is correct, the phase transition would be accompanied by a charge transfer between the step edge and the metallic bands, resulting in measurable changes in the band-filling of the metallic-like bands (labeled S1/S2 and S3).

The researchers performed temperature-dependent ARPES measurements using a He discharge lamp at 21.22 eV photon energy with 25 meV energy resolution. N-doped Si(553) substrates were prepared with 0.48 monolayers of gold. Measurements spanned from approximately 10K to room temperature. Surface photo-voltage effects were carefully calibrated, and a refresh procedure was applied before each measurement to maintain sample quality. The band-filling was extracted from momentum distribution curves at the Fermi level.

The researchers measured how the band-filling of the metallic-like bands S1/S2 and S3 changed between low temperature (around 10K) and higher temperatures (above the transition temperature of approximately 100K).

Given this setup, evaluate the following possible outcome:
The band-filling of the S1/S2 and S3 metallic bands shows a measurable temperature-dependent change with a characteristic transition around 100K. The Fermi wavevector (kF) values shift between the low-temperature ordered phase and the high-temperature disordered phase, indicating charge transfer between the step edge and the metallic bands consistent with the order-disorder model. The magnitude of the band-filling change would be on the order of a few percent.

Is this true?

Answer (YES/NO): NO